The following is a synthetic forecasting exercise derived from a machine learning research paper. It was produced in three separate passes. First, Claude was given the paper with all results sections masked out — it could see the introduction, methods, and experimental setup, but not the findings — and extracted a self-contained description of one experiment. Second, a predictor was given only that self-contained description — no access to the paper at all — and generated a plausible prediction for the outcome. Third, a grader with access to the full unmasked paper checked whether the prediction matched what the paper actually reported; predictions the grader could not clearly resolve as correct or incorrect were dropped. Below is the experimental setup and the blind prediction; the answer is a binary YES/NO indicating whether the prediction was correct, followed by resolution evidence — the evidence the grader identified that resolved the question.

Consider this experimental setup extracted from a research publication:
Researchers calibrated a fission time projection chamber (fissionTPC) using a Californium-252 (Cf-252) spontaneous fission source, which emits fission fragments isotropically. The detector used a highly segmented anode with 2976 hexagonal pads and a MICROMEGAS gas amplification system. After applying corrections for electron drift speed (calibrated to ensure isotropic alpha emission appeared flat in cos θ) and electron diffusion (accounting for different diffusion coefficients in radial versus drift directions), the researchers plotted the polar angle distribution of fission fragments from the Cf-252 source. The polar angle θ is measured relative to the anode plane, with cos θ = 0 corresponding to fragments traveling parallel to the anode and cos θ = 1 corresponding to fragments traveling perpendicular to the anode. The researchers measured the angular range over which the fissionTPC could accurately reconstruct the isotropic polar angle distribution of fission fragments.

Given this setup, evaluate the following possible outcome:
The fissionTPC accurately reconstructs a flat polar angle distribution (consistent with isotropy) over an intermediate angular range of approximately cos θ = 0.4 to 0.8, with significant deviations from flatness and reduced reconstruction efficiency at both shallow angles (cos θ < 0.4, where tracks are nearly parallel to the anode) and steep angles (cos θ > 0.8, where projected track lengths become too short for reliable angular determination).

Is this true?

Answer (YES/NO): NO